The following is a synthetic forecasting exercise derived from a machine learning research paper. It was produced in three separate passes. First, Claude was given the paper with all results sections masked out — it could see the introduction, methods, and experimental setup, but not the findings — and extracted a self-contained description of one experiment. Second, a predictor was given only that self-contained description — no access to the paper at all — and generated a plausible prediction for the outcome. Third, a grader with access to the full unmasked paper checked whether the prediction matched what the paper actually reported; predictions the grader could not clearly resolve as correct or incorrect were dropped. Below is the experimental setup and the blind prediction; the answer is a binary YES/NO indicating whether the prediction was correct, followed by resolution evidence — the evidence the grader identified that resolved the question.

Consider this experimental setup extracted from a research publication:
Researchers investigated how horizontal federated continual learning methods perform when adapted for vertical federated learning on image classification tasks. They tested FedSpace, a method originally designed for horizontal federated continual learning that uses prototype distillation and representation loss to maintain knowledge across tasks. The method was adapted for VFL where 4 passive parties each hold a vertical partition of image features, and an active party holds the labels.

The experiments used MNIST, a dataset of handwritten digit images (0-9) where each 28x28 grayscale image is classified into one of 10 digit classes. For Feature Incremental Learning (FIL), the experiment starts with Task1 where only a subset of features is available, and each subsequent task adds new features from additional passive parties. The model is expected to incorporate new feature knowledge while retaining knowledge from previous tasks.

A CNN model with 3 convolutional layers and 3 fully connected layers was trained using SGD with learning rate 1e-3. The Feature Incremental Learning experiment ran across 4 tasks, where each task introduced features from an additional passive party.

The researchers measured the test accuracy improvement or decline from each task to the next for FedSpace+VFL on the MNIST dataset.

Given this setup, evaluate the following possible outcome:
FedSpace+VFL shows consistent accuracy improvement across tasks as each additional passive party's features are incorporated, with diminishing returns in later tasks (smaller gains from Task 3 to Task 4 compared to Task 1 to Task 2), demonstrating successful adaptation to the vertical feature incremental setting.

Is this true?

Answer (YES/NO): NO